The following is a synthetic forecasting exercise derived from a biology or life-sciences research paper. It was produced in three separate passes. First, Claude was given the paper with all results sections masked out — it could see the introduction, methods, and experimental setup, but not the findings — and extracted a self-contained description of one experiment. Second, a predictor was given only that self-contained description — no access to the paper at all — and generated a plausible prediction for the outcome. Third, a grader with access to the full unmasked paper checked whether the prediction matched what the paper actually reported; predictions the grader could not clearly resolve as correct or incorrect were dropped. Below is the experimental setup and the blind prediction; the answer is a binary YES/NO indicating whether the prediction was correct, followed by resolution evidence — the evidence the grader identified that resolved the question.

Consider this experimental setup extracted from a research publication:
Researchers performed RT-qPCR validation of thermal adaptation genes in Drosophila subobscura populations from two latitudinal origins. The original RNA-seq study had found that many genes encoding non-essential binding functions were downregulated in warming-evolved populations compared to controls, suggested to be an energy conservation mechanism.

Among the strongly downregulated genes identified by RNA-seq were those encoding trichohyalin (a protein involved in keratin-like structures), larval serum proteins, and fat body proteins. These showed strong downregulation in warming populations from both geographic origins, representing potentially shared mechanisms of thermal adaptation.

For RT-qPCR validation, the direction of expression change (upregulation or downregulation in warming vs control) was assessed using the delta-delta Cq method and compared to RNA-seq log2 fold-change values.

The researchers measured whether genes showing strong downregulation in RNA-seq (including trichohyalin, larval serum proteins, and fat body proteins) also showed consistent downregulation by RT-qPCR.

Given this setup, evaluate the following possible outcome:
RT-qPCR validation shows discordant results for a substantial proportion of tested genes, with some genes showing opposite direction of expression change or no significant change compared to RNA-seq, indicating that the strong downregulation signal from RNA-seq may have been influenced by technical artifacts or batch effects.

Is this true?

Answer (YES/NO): NO